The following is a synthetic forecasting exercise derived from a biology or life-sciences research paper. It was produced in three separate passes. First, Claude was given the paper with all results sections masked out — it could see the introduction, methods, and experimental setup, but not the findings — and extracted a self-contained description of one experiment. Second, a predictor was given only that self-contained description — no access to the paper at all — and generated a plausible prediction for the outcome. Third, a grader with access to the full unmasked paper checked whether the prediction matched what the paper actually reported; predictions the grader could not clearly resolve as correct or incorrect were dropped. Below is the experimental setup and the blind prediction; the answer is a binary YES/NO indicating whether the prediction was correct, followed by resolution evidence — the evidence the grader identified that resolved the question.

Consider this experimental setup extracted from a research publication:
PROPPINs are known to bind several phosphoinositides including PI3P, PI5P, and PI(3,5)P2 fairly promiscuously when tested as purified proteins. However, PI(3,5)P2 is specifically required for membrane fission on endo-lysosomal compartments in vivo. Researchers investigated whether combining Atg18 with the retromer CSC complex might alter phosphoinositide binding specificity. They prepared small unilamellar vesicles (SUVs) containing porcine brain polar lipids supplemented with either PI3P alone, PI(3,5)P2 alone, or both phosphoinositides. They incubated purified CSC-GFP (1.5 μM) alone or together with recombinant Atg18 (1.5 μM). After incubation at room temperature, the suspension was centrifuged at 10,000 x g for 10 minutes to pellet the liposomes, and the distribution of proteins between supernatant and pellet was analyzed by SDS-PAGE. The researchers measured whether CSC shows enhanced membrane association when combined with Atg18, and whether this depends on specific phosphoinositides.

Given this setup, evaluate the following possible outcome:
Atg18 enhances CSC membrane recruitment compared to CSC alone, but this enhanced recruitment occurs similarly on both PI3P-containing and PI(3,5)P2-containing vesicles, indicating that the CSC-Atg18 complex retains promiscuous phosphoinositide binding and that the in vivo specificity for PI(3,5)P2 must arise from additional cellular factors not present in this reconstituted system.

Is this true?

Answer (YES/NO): NO